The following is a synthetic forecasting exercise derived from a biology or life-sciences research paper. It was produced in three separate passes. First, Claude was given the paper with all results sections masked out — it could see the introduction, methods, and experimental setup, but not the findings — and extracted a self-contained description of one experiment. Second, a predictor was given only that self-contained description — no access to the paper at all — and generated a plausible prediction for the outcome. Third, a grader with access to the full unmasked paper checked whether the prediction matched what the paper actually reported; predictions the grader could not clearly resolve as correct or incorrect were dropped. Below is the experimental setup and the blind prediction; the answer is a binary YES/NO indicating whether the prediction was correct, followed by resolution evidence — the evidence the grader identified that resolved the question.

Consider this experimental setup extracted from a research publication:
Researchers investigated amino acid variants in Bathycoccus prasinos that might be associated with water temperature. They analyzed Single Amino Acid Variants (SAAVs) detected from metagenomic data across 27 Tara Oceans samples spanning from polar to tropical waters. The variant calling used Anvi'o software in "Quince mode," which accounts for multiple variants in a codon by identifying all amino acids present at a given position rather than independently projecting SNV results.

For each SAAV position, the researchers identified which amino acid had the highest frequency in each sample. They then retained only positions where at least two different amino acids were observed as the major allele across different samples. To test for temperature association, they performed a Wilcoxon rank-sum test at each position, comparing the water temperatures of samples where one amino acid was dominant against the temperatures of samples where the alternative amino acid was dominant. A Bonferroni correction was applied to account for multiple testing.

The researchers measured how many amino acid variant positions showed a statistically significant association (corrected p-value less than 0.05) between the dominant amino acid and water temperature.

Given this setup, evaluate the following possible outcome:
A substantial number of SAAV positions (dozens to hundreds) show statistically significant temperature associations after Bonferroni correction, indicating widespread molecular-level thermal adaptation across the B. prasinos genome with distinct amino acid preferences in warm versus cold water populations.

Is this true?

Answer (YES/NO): NO